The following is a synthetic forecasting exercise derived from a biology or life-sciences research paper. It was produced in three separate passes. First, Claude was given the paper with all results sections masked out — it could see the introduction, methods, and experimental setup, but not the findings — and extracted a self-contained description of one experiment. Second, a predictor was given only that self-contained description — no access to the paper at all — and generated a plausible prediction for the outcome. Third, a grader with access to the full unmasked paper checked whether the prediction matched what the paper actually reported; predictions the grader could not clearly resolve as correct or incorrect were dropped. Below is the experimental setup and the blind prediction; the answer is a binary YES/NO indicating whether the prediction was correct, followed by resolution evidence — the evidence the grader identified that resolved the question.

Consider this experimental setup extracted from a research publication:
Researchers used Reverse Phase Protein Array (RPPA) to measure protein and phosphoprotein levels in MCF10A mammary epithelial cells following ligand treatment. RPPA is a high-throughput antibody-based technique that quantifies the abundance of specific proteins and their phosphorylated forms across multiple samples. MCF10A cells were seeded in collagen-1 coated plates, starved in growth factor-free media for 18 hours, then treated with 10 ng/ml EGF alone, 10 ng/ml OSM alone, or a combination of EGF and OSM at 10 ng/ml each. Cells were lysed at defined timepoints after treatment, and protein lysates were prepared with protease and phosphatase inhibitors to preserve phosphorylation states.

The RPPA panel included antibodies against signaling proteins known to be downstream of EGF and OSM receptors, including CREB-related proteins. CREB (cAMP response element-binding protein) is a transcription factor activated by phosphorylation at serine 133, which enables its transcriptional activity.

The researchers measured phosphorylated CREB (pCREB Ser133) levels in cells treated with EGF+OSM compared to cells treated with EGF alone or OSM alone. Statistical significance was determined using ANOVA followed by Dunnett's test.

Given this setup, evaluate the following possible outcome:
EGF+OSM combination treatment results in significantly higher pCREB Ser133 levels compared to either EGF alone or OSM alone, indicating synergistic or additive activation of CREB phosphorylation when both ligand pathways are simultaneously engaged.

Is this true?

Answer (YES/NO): YES